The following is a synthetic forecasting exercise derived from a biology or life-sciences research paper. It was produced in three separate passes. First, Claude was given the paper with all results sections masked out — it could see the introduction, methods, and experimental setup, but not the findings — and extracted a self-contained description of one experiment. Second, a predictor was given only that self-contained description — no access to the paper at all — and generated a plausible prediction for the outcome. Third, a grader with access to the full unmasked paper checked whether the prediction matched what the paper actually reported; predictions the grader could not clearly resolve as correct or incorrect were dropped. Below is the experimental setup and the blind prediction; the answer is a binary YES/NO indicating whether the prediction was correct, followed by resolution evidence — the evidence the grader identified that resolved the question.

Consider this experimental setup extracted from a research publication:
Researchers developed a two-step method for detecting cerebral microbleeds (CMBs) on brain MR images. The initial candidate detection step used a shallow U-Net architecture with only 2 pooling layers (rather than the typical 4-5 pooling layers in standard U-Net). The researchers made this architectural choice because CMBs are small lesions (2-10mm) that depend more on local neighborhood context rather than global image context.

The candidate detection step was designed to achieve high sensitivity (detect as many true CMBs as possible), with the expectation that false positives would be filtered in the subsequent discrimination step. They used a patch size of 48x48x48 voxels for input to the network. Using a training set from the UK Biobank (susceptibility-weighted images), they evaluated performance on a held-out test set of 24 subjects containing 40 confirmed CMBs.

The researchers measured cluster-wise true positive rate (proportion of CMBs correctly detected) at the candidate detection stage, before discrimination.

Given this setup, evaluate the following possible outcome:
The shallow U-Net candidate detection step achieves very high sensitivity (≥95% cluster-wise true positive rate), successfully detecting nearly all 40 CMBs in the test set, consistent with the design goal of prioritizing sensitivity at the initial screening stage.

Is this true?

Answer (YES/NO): YES